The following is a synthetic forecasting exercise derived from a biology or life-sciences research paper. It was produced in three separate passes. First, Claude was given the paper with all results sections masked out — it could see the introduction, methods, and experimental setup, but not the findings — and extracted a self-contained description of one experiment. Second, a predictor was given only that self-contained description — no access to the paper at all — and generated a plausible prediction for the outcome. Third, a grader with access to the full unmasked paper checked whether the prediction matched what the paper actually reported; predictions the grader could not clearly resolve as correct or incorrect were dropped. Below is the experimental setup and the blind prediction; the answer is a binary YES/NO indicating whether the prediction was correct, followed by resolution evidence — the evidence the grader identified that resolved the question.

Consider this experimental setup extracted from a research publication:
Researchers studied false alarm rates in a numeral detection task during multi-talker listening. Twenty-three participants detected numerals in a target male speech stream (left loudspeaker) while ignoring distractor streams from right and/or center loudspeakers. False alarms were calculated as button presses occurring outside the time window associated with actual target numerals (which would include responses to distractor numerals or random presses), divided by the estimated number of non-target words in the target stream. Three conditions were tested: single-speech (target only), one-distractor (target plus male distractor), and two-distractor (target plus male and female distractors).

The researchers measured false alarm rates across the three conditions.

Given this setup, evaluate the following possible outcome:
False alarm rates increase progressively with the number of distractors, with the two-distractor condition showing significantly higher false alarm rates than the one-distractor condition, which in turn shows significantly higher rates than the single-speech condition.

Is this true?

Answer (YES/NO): NO